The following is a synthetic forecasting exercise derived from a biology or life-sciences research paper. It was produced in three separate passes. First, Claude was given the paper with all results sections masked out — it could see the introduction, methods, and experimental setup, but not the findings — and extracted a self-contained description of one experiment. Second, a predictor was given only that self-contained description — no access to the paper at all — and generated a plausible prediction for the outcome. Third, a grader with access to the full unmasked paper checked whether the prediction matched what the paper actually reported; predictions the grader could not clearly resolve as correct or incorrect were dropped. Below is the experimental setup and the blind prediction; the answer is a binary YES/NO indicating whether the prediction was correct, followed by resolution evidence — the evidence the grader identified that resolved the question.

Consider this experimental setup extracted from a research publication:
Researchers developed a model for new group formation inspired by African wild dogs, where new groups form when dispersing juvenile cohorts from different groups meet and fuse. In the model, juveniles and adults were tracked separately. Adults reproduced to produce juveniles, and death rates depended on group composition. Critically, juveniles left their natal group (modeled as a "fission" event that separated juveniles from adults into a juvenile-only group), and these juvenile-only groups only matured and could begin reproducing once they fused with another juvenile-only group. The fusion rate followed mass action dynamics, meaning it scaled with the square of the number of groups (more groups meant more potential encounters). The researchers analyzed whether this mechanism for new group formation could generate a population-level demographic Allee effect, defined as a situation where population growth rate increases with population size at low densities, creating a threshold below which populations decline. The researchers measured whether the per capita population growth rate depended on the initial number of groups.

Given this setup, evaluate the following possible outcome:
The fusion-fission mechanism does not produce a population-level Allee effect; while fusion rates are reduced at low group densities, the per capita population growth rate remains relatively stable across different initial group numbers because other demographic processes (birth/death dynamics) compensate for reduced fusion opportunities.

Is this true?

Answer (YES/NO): NO